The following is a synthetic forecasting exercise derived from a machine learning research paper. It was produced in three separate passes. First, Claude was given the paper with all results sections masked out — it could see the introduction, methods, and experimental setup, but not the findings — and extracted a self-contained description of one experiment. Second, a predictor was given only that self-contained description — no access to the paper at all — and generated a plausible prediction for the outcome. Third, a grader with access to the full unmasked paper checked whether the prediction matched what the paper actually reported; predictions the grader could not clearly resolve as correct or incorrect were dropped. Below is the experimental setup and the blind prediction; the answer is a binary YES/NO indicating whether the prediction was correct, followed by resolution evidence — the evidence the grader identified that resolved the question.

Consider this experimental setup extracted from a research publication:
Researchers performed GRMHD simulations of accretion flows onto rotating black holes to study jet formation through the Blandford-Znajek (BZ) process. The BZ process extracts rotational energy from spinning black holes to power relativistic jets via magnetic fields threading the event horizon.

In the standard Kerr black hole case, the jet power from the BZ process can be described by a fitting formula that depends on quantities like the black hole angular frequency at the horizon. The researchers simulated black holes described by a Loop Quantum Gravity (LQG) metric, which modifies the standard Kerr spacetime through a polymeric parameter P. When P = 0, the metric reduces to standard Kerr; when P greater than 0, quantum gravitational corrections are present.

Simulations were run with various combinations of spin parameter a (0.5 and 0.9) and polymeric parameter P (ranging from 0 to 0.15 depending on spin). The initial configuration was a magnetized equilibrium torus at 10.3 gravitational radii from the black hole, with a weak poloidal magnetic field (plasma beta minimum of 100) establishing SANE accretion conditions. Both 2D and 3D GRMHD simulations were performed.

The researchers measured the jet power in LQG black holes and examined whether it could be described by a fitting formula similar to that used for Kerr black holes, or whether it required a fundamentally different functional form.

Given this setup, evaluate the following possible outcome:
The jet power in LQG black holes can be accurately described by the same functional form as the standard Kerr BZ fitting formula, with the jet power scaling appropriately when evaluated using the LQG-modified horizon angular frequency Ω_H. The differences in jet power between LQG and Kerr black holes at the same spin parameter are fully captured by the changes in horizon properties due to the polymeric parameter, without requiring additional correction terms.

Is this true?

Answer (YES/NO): YES